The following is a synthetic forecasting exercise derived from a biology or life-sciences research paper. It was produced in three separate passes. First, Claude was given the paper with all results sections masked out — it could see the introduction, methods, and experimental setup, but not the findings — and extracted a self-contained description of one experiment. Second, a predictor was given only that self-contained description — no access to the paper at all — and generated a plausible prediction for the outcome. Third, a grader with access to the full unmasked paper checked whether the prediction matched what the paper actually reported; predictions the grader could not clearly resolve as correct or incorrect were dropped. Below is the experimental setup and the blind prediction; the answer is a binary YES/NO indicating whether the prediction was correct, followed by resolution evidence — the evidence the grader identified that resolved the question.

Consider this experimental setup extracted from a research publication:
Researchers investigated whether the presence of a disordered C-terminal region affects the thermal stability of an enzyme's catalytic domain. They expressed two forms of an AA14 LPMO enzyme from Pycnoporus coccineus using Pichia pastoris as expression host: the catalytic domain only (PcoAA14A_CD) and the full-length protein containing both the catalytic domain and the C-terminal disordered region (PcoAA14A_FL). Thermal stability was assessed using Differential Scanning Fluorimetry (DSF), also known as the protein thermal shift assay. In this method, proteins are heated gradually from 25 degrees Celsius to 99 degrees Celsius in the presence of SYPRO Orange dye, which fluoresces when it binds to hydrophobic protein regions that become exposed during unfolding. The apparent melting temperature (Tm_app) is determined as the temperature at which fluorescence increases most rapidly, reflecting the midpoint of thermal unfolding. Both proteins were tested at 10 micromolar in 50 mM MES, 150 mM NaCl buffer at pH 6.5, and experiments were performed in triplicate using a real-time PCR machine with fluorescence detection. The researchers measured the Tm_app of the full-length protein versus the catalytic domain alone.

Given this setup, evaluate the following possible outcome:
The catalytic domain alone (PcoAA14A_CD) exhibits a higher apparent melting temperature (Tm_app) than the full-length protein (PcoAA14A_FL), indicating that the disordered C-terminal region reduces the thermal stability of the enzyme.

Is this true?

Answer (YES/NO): NO